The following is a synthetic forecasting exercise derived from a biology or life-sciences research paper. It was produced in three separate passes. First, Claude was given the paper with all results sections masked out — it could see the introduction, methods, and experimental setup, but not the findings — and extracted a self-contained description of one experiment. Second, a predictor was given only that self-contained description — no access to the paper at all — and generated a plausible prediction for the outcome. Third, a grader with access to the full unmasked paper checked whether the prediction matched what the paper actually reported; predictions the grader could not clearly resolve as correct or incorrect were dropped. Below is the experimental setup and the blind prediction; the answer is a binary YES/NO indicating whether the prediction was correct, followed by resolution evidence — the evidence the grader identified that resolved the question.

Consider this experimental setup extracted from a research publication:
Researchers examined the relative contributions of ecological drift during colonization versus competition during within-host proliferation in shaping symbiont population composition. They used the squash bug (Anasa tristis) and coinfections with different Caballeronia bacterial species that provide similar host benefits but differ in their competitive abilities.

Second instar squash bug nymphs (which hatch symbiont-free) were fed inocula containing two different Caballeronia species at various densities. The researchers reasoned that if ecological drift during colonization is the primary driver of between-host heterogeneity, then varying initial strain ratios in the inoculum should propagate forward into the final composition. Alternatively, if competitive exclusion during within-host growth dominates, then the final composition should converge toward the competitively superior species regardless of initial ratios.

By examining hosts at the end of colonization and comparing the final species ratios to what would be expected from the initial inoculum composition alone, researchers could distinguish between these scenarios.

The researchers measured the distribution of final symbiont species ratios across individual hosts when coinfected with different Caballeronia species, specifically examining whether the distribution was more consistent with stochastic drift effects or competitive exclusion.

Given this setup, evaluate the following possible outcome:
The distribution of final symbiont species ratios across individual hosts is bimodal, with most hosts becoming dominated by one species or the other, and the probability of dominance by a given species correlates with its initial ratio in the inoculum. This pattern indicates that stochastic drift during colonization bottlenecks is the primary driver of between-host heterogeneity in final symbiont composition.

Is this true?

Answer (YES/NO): NO